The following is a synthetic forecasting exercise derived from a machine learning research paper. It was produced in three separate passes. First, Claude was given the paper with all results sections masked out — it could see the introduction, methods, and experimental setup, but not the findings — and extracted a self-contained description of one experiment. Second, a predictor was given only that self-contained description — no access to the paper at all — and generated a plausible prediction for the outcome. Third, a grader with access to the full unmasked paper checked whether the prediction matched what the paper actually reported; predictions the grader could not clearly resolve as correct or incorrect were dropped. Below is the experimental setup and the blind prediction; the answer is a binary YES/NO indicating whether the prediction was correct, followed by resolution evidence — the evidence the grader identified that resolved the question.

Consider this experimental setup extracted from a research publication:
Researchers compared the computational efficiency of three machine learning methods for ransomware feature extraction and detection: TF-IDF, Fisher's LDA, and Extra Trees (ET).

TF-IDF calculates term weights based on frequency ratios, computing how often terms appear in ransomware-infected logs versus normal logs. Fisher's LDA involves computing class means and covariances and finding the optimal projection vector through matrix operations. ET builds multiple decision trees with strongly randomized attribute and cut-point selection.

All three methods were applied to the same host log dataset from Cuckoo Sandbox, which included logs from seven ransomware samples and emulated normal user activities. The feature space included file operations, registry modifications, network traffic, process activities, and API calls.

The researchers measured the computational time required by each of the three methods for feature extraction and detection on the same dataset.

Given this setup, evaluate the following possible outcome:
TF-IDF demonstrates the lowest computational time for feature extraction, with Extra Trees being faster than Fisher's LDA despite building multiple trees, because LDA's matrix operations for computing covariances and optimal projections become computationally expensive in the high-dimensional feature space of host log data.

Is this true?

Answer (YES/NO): NO